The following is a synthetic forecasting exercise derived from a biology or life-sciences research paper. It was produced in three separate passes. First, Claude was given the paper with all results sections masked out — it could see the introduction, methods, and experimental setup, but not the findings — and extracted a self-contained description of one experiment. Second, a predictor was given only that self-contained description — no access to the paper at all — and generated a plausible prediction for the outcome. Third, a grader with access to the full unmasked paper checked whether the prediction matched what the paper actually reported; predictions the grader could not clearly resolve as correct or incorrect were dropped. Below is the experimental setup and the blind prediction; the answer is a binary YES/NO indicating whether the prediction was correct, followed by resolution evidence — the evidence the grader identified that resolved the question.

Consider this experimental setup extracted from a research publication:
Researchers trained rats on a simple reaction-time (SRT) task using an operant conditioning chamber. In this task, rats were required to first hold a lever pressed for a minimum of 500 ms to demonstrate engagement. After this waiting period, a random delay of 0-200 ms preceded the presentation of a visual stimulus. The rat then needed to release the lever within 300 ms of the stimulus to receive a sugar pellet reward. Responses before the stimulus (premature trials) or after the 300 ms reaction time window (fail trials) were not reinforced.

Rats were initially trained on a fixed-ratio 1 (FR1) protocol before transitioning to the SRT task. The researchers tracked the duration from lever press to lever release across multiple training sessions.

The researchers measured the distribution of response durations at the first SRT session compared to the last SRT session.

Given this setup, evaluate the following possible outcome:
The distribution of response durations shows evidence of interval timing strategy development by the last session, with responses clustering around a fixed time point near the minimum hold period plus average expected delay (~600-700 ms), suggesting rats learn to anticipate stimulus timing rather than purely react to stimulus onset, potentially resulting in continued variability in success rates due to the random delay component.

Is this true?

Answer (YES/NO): NO